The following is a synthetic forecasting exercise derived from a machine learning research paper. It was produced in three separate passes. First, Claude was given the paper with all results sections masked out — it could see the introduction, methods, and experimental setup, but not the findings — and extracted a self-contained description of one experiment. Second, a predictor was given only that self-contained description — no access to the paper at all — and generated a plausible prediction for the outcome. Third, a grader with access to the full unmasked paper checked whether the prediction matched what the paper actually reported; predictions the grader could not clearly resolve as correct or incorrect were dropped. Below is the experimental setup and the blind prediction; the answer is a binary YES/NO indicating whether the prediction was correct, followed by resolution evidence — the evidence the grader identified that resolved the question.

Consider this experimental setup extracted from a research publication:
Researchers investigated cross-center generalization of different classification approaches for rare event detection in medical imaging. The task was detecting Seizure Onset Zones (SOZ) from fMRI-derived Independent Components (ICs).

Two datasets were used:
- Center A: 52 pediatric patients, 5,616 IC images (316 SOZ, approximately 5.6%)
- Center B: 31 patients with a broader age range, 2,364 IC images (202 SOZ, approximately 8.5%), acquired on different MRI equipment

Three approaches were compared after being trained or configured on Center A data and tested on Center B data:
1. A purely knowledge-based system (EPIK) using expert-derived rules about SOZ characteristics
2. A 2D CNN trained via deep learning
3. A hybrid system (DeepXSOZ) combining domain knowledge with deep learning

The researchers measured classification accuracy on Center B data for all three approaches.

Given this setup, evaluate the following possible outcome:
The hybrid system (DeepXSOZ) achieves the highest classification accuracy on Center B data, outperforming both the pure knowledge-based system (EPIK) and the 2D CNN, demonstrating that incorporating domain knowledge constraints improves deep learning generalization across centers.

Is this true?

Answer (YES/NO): YES